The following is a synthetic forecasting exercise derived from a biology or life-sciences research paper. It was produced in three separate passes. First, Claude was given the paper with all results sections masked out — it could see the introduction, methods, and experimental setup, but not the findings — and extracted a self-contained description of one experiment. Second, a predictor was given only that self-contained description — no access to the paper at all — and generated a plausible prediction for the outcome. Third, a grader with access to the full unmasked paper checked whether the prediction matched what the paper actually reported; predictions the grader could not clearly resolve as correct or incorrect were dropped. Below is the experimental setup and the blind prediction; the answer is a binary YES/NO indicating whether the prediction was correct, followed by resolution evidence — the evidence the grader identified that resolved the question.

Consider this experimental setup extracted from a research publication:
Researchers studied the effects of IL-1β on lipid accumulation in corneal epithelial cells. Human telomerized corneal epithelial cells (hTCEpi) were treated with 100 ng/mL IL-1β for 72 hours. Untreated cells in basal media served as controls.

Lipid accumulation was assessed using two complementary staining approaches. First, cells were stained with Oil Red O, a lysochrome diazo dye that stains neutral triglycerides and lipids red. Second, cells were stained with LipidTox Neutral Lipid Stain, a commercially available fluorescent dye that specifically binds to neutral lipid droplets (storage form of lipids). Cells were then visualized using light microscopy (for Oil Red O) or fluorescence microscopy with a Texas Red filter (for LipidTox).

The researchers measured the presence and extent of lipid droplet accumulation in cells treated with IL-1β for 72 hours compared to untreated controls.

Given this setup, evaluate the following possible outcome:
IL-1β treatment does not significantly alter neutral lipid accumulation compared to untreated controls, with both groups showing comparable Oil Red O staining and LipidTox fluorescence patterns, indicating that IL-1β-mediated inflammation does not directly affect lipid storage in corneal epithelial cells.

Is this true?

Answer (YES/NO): NO